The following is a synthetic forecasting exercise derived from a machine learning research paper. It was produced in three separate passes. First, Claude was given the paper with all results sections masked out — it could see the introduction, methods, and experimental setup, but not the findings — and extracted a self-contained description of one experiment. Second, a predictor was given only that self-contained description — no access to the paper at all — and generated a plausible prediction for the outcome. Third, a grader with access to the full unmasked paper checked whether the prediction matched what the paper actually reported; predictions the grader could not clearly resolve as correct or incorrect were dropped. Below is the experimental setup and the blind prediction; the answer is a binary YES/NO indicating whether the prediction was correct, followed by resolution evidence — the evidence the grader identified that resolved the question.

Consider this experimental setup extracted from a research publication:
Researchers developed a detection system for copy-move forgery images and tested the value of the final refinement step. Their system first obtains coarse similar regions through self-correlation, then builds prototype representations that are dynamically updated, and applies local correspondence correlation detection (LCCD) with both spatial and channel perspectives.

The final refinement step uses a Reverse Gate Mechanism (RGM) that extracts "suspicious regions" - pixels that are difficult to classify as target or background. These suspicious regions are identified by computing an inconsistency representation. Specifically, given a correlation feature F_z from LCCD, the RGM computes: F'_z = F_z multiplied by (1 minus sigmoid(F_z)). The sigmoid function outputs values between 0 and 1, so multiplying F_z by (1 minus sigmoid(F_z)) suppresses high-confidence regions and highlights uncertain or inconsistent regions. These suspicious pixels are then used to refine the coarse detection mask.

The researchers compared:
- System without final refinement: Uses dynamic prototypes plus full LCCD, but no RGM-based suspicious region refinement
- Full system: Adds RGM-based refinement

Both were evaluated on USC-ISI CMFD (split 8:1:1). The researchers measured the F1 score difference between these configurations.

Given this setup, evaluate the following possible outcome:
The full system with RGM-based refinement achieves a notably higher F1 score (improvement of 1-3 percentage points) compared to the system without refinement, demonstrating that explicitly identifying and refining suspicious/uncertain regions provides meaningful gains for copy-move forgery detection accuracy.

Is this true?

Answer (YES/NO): YES